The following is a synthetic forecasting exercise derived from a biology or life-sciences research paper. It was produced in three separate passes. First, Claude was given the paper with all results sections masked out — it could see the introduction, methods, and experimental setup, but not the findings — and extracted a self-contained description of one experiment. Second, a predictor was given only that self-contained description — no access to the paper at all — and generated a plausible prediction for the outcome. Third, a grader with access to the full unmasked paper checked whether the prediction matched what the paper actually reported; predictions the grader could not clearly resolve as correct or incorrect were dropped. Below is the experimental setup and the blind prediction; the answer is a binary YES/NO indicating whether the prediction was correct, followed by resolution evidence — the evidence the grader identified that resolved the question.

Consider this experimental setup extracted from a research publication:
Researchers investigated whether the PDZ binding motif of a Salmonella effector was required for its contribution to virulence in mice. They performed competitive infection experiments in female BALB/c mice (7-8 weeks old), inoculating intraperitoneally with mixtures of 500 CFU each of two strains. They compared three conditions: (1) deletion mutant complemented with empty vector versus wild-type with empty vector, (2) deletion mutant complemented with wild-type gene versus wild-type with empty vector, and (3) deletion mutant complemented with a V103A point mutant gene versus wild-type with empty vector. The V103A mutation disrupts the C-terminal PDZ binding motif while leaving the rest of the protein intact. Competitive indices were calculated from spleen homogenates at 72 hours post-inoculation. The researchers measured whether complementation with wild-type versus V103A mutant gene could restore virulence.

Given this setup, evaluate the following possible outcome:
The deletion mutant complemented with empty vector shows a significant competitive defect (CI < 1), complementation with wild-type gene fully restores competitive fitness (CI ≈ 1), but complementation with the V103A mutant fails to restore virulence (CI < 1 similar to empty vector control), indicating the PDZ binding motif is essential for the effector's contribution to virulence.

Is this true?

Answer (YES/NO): NO